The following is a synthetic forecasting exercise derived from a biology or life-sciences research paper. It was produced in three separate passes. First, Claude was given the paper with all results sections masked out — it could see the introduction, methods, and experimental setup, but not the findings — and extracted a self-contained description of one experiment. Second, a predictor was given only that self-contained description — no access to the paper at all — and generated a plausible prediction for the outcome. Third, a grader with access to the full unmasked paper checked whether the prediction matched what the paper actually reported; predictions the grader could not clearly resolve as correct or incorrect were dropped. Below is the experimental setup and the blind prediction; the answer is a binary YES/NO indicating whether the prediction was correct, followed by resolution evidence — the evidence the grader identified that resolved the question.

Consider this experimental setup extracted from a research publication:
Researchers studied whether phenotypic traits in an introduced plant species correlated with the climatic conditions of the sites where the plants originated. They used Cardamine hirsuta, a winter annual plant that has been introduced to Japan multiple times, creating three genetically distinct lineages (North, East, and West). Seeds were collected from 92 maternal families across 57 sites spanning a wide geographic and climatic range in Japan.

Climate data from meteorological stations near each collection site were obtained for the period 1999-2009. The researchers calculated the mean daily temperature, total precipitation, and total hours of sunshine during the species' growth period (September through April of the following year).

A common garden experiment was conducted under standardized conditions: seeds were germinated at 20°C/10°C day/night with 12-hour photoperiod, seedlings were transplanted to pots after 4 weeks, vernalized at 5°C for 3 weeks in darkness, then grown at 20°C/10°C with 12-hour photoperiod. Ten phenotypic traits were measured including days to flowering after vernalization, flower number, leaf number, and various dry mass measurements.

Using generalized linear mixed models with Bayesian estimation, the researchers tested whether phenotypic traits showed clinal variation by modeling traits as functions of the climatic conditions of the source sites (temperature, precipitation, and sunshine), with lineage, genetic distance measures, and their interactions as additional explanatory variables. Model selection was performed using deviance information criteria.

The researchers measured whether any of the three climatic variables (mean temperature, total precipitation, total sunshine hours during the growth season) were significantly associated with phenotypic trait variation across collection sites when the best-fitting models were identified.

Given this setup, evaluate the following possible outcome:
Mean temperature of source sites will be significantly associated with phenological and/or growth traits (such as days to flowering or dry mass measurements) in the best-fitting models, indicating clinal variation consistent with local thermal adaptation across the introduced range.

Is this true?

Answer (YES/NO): YES